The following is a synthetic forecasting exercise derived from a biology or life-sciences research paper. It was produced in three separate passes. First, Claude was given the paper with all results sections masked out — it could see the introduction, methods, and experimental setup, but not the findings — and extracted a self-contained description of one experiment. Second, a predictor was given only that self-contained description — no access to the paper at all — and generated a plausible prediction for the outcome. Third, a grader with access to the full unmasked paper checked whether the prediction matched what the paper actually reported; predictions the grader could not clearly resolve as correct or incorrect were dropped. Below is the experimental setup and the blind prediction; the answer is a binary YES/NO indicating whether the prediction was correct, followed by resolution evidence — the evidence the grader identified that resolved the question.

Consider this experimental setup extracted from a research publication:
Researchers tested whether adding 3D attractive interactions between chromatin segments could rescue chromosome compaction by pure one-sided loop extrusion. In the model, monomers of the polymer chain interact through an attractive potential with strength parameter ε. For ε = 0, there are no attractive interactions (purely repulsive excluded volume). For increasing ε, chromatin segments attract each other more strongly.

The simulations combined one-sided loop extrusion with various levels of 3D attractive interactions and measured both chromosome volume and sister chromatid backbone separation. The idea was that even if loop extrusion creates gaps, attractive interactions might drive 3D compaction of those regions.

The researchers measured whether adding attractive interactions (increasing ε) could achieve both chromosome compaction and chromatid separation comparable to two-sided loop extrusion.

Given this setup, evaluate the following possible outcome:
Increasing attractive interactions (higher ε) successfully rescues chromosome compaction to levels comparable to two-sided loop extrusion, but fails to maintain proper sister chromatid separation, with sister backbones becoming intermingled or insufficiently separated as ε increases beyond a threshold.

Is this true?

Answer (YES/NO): NO